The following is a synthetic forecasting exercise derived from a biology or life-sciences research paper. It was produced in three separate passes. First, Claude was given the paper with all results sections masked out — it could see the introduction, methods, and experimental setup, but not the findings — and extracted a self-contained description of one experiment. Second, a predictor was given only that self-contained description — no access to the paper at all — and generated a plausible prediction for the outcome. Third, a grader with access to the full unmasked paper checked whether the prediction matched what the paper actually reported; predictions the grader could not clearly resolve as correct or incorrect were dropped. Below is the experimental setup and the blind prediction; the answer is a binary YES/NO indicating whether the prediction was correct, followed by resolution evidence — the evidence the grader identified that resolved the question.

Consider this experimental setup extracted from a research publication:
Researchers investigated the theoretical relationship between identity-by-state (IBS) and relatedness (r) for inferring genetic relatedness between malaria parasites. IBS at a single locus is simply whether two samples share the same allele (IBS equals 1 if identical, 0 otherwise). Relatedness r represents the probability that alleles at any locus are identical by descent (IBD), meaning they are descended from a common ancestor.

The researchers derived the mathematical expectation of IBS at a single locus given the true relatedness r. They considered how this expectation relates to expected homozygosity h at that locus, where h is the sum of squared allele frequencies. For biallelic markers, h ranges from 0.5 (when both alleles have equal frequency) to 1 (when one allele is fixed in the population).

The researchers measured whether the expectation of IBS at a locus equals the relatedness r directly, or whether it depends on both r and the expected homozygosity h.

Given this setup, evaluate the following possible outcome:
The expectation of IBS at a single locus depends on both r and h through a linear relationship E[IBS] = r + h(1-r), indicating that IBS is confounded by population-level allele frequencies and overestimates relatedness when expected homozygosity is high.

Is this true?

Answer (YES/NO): YES